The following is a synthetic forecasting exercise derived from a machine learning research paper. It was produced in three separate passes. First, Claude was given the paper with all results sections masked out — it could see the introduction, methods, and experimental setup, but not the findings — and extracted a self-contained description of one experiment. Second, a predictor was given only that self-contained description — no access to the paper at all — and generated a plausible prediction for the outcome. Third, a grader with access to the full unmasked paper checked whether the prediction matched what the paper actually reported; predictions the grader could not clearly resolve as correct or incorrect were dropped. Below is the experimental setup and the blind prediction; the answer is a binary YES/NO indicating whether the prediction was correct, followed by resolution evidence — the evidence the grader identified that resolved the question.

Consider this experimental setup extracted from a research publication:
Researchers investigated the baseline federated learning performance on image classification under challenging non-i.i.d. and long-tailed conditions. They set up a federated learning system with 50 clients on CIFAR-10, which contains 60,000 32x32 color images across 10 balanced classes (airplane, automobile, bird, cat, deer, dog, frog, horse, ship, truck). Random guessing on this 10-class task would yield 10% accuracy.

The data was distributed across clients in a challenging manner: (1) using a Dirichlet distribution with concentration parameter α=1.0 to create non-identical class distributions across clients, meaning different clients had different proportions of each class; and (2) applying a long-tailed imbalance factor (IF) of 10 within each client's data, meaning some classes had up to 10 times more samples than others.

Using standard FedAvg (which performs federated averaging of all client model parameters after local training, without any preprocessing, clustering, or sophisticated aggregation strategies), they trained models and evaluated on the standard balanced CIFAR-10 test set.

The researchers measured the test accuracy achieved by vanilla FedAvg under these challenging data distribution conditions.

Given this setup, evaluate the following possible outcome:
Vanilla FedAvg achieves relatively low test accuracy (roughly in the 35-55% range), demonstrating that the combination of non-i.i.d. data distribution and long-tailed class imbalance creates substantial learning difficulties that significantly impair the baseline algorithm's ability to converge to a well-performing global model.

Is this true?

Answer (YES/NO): YES